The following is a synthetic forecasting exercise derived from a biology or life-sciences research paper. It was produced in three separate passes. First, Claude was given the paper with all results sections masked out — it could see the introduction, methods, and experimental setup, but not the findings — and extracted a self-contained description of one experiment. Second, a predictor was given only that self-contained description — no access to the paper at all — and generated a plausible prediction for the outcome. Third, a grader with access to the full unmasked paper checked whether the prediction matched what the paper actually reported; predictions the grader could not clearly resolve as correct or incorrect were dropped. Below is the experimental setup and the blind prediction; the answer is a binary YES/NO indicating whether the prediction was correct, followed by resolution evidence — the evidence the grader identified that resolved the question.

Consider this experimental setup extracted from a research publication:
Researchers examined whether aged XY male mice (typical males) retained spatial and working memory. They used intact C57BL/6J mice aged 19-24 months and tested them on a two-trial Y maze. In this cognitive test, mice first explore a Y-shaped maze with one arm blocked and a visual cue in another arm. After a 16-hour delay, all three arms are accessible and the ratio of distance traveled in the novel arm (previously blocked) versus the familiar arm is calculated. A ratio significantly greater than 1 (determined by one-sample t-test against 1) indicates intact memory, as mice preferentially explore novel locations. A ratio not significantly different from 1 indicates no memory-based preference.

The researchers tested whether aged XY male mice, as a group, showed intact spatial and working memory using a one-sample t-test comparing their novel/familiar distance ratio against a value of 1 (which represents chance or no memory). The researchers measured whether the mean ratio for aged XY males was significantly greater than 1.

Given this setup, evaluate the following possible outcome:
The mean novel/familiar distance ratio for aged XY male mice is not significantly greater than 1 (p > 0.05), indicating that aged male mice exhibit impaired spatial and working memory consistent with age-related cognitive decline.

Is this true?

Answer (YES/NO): YES